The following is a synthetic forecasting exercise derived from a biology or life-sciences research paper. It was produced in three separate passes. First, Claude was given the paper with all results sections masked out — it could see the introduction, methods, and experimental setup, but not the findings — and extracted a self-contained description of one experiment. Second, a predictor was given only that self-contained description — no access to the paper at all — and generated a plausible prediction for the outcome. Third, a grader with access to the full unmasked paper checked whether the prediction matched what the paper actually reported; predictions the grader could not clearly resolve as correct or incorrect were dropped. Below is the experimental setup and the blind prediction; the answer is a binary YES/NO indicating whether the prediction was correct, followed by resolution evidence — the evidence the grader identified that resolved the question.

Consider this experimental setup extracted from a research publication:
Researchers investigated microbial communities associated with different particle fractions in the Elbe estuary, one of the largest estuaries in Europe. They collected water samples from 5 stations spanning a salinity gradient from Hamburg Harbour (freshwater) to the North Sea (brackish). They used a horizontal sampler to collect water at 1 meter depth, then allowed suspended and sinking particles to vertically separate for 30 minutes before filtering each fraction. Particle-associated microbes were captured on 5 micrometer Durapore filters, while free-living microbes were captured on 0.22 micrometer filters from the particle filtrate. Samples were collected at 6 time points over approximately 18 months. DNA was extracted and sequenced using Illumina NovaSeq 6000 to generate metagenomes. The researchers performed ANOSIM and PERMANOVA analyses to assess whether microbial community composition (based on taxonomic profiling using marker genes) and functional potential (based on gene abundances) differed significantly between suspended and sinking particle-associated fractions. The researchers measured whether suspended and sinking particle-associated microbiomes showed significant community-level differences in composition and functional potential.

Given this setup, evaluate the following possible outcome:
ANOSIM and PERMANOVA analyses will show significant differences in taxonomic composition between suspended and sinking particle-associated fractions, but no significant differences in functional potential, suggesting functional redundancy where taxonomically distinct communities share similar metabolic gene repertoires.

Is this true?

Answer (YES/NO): NO